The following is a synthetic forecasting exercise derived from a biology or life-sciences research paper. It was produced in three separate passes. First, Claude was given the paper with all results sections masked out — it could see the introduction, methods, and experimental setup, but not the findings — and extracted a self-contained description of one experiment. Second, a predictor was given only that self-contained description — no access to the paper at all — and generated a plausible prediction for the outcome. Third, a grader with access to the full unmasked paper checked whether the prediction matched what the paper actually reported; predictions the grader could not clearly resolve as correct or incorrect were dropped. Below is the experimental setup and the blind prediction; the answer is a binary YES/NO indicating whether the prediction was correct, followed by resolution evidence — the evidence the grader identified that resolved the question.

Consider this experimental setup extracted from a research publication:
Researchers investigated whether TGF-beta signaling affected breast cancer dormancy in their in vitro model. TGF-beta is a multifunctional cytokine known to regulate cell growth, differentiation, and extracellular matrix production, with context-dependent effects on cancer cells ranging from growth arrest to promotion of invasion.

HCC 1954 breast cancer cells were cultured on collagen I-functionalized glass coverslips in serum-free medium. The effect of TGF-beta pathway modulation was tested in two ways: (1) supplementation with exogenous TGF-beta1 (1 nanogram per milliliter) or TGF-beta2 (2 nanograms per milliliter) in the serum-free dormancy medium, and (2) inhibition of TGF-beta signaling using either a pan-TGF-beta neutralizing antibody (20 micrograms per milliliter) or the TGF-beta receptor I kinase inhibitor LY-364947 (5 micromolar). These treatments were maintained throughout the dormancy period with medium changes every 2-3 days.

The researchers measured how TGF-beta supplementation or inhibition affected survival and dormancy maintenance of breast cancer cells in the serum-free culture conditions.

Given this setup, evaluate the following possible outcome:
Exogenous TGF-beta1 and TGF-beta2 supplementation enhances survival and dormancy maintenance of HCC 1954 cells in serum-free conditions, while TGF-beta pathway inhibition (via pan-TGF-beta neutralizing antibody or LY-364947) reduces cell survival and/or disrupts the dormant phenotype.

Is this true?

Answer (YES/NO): NO